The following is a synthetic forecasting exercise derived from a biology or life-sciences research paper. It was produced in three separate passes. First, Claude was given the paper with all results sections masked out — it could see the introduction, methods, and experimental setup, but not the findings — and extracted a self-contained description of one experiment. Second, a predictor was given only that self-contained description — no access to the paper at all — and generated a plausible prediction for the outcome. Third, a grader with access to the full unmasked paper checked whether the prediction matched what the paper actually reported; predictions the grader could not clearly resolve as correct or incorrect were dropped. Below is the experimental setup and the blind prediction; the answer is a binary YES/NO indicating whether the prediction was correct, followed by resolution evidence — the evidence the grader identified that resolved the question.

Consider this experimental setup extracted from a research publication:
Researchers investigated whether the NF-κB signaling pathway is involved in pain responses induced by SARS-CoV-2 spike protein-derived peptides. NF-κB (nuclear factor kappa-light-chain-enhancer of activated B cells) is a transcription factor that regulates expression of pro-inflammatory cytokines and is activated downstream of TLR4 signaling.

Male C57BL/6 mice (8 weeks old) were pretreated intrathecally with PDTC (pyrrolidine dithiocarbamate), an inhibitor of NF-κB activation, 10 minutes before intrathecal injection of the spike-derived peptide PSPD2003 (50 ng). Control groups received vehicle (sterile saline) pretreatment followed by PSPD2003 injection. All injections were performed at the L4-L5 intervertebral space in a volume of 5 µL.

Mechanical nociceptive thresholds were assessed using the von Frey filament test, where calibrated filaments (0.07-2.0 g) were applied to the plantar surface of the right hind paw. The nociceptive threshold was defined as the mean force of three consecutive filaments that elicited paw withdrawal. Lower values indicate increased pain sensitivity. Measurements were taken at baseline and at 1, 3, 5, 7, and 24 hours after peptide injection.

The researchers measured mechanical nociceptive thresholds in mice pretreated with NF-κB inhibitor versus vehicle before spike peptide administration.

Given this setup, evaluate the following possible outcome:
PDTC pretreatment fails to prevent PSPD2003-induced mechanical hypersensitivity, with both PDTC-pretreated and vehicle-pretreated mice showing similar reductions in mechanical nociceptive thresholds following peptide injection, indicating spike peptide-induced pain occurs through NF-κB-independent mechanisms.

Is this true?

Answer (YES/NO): NO